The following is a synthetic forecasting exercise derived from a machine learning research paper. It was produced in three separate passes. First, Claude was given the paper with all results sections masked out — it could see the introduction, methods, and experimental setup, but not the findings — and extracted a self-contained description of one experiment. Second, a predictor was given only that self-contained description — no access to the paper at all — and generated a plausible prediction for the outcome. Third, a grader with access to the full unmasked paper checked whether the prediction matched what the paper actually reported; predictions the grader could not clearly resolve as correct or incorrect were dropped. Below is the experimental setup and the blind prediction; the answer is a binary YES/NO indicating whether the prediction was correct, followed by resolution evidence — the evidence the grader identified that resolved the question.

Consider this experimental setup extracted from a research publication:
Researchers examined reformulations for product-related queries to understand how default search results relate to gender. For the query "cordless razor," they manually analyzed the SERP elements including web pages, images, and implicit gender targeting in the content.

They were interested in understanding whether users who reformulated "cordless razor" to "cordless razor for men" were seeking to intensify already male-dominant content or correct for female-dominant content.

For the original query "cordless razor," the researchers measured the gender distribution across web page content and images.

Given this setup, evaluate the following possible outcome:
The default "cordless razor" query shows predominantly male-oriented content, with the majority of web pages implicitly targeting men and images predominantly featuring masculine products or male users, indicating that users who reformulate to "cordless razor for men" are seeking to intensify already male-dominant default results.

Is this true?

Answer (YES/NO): YES